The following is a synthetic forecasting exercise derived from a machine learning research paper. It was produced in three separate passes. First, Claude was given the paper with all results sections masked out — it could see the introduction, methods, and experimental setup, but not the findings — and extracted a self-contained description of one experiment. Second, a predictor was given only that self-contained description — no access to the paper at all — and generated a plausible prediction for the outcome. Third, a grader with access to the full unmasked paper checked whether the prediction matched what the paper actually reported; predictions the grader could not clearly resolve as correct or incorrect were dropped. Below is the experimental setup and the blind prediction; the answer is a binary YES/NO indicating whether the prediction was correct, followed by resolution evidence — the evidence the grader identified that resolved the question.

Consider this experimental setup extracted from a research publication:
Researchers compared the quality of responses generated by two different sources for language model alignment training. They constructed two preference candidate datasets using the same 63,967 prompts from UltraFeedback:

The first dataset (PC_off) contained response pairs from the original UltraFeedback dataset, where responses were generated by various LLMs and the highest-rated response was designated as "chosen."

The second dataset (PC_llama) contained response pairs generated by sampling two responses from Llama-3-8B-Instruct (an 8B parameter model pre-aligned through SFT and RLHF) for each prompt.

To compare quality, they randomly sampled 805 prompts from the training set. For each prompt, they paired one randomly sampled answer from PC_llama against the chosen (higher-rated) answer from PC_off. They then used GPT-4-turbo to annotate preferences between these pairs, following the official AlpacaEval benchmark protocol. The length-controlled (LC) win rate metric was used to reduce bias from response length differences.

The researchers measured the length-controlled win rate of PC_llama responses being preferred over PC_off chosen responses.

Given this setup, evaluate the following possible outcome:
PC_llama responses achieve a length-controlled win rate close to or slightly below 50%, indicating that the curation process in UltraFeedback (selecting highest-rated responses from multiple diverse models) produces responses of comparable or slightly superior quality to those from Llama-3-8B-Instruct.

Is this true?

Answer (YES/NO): NO